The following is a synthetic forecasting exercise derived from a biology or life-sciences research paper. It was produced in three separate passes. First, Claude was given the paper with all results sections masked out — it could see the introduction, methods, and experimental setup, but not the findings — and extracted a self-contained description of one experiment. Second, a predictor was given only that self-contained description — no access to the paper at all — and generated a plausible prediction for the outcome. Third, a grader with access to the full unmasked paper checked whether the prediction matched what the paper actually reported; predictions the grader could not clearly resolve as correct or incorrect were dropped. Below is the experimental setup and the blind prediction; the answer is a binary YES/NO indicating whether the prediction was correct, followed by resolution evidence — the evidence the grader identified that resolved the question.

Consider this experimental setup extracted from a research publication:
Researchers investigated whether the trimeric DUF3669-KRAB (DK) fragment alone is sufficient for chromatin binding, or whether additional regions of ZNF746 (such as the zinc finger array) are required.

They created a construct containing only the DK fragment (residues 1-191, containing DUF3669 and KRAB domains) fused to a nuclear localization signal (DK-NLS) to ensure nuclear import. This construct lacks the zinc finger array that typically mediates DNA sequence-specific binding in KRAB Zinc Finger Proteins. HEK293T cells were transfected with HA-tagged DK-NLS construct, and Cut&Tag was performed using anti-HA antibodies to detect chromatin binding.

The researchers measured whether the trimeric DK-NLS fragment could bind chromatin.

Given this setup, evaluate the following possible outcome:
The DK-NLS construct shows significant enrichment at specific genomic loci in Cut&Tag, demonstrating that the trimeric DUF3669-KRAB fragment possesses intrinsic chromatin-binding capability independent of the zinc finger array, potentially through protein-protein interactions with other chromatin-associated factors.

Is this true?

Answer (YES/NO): NO